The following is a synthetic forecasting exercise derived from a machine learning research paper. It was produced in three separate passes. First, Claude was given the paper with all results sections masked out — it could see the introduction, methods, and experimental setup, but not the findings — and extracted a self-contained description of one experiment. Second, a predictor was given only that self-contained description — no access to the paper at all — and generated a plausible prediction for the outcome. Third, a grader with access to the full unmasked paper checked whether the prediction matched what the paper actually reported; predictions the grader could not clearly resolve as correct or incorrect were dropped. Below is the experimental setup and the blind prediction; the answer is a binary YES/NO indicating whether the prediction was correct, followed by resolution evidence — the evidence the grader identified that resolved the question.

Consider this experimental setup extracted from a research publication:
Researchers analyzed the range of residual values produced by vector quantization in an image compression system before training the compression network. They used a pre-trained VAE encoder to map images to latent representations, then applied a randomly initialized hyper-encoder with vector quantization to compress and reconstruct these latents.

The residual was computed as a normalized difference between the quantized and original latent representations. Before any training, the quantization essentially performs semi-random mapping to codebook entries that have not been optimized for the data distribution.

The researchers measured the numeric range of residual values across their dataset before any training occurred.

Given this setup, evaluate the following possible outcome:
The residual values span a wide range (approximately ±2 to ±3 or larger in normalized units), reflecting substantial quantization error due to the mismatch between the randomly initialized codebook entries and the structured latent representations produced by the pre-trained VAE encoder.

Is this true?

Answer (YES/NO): YES